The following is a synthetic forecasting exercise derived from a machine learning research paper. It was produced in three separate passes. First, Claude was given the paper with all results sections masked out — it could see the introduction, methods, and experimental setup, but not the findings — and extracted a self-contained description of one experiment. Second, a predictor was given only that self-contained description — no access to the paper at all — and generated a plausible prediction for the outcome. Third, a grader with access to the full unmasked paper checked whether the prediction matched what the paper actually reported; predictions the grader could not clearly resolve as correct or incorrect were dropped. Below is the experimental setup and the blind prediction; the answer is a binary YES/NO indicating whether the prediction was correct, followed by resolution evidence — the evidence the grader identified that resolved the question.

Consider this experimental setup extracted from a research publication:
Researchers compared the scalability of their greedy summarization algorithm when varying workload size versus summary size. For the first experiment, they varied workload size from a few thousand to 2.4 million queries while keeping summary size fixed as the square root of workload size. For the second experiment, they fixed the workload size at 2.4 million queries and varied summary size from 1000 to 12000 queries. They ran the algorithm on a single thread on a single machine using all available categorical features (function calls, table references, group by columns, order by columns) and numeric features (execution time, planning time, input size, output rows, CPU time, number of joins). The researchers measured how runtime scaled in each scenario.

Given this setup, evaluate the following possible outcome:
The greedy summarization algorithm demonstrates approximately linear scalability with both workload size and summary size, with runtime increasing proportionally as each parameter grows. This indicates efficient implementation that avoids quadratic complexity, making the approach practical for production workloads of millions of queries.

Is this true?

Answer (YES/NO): YES